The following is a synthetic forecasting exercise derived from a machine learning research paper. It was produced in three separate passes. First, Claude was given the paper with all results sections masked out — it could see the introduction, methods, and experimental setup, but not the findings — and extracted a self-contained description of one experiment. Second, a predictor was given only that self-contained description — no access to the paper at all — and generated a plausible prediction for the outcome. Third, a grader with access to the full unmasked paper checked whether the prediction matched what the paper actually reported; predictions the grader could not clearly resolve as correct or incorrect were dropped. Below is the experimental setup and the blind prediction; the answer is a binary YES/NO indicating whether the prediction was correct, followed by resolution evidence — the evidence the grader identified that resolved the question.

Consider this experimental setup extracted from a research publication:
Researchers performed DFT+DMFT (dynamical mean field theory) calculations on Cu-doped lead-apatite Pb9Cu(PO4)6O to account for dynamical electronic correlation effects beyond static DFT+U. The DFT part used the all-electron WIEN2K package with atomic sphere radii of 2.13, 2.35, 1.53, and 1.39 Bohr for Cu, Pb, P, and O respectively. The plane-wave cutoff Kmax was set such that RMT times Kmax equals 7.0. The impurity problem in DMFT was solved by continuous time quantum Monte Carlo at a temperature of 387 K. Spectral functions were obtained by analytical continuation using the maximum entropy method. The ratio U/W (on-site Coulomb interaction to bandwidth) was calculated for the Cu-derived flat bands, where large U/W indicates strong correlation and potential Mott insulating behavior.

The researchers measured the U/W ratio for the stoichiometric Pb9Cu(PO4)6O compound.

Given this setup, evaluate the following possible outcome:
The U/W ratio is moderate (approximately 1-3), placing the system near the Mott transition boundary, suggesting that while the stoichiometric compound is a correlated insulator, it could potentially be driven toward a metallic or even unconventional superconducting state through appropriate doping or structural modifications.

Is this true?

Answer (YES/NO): NO